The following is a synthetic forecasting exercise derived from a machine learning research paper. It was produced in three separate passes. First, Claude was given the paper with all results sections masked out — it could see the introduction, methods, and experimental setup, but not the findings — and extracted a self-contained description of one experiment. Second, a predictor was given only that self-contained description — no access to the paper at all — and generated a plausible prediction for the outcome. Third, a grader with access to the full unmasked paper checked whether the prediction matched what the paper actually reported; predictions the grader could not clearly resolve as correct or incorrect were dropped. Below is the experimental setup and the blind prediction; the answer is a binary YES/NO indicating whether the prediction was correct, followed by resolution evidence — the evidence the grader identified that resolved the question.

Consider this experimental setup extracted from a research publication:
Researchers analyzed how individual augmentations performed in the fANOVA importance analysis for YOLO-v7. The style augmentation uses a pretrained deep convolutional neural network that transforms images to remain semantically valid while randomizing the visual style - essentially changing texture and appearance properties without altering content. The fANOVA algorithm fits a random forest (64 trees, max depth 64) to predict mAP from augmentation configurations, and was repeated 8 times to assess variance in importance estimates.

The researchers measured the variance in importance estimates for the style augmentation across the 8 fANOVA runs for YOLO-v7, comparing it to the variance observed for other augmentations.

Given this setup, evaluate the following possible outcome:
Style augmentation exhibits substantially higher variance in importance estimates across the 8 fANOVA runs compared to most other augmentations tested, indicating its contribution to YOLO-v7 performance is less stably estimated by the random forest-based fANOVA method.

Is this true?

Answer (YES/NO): YES